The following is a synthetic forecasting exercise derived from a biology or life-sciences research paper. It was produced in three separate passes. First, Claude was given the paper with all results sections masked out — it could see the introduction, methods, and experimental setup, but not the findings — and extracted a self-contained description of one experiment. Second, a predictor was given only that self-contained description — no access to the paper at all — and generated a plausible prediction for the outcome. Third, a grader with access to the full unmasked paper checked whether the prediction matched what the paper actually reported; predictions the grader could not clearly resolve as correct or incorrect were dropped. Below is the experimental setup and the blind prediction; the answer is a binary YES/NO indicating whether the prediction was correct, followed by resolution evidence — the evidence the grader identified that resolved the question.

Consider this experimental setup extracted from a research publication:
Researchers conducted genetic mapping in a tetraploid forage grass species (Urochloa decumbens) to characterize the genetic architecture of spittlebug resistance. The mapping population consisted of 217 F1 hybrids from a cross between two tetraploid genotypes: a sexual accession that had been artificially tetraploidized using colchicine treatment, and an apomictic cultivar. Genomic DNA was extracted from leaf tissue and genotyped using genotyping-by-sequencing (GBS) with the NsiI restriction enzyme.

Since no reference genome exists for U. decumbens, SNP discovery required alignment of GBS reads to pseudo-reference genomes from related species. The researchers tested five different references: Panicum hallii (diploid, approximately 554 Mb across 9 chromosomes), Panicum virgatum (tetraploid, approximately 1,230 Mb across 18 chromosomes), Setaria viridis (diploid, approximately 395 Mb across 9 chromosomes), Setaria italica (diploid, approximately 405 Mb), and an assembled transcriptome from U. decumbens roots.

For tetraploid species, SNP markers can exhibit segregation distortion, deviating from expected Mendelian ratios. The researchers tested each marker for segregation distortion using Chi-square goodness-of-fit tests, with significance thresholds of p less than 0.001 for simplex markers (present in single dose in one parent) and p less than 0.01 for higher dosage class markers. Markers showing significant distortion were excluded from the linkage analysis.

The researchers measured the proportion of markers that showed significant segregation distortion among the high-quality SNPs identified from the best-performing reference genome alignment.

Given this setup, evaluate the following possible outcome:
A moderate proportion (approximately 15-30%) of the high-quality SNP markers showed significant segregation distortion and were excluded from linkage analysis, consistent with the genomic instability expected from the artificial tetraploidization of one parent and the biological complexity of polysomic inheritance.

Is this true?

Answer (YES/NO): NO